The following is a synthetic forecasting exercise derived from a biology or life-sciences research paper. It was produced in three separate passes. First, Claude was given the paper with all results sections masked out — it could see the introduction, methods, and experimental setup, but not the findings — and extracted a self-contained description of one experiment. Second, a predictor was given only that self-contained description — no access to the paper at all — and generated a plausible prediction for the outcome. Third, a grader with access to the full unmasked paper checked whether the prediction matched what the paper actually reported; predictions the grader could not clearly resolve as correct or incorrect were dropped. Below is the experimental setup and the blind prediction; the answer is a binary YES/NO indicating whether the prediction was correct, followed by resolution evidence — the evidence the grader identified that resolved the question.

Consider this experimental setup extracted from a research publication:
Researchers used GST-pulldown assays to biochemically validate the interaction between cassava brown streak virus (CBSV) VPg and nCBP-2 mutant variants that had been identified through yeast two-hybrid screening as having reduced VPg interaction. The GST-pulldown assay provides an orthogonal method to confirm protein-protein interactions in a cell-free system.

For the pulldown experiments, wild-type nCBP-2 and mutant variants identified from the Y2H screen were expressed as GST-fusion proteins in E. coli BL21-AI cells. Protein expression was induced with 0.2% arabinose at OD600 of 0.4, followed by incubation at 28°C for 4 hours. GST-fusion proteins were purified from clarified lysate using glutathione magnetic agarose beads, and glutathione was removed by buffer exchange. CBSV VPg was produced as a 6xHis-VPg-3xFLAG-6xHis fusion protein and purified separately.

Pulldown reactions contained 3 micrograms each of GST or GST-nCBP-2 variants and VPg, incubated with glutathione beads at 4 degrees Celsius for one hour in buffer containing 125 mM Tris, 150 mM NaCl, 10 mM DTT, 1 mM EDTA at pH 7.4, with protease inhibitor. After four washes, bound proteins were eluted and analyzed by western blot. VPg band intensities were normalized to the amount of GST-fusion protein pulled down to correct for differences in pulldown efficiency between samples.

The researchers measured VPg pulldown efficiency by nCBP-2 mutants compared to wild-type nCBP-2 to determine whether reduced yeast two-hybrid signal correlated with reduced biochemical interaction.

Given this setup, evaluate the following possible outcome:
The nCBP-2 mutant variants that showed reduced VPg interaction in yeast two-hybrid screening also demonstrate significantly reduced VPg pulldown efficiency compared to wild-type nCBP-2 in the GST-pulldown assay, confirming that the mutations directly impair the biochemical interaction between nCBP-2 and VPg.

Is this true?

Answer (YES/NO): YES